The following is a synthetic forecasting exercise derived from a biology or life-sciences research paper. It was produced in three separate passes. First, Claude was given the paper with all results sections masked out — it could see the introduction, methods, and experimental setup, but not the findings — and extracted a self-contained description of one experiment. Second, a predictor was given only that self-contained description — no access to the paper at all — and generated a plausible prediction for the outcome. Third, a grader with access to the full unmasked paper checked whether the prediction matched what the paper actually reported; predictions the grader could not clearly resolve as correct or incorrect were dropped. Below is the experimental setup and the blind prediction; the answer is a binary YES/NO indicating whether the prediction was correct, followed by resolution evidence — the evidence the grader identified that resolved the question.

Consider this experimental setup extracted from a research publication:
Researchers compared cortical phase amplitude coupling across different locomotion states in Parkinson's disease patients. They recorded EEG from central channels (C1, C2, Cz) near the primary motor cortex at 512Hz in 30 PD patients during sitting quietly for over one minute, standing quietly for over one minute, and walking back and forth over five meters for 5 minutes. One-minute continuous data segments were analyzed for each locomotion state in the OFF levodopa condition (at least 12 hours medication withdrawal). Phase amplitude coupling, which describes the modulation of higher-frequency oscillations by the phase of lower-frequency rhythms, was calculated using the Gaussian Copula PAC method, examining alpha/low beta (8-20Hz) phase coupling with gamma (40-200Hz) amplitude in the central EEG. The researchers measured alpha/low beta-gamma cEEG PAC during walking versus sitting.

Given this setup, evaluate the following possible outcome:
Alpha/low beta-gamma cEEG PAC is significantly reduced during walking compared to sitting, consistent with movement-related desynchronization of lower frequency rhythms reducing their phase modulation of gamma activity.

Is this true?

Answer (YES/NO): NO